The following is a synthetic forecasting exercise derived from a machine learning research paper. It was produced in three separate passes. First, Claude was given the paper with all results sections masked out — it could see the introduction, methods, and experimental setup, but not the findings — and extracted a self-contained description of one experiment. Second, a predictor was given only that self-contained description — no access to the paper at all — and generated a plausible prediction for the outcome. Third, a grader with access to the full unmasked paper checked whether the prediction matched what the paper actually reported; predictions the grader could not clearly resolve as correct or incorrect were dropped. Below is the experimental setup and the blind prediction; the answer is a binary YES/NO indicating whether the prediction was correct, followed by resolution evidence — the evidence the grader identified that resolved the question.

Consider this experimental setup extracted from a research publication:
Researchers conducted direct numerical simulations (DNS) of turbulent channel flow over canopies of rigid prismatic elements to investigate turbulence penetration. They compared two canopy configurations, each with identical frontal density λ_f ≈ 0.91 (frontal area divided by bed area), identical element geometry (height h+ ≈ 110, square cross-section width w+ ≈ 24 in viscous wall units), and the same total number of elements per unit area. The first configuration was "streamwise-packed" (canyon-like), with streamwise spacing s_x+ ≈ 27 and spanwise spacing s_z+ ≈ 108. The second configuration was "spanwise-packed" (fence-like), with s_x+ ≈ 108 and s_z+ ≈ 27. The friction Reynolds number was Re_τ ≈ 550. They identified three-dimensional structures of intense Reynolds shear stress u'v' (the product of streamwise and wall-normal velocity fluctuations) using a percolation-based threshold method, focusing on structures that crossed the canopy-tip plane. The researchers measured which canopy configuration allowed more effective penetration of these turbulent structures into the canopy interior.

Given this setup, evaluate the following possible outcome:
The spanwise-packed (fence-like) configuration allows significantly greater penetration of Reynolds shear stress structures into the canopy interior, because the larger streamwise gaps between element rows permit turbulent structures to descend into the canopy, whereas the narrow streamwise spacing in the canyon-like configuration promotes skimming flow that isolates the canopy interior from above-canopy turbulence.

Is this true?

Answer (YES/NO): NO